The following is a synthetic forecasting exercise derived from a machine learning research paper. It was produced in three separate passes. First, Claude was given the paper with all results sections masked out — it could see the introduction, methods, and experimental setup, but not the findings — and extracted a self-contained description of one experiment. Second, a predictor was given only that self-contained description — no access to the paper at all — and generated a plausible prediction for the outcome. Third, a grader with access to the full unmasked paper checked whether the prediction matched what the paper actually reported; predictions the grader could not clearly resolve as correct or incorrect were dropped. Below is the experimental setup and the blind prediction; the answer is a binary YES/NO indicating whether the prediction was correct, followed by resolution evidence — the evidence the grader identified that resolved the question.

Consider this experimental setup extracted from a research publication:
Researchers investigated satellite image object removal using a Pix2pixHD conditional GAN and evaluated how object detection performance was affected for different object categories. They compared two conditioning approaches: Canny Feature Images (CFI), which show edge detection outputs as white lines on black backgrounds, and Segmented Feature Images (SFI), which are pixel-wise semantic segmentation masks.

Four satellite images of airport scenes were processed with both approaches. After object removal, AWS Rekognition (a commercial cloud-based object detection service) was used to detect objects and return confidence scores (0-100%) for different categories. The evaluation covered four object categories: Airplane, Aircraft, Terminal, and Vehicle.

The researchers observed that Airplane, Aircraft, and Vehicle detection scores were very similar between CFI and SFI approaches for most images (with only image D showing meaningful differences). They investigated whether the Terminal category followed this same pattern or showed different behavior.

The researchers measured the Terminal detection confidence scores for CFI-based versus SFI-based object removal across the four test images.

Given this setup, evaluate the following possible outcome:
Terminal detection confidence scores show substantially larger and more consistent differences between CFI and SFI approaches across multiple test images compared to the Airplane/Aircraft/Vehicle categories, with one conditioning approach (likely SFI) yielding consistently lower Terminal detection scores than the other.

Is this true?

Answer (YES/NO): NO